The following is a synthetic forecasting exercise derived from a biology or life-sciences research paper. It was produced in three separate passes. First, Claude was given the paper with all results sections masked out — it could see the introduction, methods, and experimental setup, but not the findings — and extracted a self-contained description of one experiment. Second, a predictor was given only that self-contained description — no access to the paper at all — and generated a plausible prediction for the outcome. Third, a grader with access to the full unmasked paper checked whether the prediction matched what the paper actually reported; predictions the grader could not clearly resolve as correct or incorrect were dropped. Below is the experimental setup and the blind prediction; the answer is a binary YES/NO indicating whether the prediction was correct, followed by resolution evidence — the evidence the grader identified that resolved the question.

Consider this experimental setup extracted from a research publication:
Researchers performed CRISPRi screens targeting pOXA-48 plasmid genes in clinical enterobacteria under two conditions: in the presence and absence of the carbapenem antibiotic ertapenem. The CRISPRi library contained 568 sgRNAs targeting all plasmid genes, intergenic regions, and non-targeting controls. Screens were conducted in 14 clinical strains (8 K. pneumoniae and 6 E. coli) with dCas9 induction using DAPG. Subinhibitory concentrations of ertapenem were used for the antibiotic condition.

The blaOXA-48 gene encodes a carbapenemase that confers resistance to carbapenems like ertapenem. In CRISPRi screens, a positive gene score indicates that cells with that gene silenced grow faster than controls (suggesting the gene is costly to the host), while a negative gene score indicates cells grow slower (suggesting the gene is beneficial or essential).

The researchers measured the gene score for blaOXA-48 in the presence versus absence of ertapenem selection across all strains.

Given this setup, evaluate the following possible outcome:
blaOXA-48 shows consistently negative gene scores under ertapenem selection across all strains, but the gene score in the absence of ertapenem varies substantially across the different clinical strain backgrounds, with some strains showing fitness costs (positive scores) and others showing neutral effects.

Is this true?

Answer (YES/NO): NO